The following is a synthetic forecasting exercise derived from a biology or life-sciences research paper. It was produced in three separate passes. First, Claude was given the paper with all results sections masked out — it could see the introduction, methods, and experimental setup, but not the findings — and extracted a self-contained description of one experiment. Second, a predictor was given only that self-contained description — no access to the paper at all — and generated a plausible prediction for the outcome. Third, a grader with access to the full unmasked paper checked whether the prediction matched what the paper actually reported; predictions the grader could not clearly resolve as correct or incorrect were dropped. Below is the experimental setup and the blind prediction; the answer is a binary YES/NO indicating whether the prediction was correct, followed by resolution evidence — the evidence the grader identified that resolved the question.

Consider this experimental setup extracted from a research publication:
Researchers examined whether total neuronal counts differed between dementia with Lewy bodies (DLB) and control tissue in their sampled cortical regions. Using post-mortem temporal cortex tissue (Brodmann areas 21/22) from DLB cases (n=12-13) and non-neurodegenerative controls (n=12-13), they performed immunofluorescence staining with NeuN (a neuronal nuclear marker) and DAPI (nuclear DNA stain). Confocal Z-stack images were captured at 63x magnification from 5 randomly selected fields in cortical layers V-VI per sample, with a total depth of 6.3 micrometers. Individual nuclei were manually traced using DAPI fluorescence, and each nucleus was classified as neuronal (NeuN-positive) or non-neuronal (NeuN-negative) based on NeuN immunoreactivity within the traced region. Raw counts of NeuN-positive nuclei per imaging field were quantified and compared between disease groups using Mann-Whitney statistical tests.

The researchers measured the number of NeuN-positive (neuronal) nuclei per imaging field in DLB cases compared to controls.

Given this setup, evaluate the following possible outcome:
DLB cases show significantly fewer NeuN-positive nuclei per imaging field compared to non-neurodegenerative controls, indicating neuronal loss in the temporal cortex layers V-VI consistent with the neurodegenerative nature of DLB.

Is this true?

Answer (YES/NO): NO